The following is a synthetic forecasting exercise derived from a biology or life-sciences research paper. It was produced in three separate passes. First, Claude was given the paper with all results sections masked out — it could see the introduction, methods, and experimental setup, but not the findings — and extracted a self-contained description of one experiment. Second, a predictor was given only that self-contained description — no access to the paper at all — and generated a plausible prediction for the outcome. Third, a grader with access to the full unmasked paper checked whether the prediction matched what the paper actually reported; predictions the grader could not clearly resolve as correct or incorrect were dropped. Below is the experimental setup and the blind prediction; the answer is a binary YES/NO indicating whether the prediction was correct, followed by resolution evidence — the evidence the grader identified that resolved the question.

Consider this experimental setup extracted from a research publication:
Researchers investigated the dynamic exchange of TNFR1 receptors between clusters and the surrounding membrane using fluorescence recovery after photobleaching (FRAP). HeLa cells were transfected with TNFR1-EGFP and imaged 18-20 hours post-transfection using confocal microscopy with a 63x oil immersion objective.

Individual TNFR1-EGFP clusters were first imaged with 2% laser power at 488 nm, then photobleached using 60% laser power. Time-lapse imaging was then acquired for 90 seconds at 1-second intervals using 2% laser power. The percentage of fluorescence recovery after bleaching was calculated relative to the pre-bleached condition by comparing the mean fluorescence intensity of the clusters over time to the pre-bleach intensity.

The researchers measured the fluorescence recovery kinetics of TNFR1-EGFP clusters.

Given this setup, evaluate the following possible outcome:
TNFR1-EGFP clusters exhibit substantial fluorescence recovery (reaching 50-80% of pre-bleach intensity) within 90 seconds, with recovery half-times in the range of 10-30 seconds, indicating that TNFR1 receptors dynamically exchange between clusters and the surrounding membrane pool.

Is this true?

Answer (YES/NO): NO